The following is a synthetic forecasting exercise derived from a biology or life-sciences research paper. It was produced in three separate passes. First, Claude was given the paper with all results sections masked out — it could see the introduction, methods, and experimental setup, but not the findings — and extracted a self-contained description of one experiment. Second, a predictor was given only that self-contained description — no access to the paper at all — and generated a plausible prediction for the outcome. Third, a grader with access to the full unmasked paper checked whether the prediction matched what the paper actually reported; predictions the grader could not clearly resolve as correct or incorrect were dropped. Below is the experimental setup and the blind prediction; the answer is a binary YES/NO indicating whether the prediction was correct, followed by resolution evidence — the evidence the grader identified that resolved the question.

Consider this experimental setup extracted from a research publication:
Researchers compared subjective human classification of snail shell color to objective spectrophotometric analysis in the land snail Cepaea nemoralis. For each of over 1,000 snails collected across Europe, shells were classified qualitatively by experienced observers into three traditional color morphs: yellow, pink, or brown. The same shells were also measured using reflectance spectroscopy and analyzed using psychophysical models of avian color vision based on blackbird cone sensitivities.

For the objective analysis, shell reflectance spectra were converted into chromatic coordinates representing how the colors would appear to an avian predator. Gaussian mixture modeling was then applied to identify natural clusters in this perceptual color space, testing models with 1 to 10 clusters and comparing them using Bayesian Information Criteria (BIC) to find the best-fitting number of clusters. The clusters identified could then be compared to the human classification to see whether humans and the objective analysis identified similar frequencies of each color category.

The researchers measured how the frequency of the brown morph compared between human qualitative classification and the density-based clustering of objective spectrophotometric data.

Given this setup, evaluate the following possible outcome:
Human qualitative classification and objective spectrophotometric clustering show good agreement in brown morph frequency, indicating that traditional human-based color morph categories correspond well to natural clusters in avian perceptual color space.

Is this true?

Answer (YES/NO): NO